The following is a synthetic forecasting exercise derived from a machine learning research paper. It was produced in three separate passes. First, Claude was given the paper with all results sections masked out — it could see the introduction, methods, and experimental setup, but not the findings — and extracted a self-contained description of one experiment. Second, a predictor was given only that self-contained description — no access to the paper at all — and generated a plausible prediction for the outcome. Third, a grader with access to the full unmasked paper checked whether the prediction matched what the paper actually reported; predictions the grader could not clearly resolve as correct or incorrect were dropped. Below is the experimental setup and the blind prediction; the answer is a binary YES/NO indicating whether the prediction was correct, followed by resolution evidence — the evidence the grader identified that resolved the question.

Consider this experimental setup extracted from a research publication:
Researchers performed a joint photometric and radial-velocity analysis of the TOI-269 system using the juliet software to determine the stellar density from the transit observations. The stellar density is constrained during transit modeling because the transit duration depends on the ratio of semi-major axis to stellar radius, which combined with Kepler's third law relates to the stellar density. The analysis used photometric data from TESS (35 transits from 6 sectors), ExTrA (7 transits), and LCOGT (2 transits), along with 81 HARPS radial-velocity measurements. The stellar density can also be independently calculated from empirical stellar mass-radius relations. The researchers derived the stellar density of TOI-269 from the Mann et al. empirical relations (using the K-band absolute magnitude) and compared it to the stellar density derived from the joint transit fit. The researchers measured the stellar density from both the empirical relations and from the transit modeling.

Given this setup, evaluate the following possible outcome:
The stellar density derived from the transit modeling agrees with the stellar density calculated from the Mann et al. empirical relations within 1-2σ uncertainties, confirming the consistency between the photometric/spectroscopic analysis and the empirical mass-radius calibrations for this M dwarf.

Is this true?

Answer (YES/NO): YES